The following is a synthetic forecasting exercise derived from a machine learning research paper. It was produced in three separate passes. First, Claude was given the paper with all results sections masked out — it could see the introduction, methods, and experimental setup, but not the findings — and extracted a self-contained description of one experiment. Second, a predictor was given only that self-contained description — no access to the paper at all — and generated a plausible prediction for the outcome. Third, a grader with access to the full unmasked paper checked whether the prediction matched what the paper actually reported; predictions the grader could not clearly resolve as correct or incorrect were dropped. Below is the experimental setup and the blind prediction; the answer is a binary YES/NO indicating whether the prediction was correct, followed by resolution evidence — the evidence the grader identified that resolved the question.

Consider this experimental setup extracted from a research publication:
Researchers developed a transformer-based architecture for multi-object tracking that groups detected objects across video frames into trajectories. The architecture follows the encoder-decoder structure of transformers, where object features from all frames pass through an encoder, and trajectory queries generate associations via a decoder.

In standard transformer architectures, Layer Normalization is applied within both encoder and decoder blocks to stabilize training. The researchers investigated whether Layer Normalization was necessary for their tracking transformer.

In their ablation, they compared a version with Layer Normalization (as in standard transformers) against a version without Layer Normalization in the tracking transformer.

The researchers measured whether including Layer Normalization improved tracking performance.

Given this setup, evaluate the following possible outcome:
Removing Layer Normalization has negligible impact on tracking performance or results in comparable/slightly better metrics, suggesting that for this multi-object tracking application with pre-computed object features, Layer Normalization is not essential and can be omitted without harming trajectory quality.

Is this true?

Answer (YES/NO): YES